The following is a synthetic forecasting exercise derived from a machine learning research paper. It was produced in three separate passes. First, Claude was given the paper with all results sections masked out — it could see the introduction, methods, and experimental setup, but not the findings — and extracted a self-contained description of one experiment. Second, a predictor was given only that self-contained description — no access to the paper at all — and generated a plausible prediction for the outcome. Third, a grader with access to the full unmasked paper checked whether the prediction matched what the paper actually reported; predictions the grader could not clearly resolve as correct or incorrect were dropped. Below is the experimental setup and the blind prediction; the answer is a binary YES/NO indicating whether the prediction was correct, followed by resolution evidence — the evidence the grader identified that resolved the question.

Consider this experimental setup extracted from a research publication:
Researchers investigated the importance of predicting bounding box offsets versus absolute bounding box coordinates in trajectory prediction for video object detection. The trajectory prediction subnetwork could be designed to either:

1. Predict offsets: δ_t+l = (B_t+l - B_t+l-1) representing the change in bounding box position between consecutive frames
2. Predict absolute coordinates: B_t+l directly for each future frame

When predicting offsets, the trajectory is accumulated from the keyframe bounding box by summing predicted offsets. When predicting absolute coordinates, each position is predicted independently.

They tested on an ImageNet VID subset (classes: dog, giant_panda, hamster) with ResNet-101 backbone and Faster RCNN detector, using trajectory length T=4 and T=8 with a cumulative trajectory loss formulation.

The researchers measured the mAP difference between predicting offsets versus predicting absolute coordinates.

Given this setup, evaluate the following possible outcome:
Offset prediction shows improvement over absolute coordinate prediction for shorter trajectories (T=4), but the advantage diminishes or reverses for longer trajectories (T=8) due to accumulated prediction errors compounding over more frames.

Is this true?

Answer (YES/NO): NO